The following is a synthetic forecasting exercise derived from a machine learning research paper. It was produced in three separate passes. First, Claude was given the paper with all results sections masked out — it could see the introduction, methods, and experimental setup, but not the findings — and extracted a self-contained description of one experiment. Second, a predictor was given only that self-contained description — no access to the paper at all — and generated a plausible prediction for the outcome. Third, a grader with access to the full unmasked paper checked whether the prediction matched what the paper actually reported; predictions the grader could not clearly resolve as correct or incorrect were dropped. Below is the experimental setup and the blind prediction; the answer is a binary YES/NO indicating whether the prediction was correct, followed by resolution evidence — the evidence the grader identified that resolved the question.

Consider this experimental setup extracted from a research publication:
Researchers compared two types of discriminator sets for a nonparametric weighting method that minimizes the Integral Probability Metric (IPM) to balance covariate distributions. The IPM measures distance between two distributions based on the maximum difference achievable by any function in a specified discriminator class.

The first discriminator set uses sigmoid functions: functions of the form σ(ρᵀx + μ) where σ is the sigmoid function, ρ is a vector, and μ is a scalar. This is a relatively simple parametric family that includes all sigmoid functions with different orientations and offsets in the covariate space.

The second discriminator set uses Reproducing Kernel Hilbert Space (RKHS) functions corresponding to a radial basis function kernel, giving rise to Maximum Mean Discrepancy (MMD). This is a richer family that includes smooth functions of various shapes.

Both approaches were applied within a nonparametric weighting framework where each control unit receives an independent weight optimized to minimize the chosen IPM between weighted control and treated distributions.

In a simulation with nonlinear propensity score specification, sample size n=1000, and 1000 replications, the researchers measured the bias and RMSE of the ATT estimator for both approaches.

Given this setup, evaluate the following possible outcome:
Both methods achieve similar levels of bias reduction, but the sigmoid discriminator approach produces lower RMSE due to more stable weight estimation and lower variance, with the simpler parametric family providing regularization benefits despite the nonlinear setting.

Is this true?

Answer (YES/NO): YES